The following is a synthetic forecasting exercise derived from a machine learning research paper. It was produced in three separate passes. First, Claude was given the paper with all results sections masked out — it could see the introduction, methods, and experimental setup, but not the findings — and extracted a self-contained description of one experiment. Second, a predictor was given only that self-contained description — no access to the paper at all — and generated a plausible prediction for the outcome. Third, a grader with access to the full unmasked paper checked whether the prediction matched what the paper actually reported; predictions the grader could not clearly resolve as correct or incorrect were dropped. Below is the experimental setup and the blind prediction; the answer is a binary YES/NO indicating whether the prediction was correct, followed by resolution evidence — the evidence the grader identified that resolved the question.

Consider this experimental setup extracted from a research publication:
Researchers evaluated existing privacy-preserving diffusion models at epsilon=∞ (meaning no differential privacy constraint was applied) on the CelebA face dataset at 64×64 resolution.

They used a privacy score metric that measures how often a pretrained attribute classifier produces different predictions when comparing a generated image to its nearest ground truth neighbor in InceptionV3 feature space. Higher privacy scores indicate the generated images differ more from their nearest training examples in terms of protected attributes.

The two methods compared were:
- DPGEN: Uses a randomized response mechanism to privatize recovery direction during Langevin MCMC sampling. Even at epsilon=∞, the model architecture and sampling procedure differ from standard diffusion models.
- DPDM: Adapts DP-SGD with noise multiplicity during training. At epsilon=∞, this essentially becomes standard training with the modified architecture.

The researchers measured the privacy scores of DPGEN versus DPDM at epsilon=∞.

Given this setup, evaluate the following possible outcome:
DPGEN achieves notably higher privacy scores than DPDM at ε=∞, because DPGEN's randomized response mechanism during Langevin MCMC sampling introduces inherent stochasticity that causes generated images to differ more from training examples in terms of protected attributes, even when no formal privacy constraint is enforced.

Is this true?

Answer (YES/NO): NO